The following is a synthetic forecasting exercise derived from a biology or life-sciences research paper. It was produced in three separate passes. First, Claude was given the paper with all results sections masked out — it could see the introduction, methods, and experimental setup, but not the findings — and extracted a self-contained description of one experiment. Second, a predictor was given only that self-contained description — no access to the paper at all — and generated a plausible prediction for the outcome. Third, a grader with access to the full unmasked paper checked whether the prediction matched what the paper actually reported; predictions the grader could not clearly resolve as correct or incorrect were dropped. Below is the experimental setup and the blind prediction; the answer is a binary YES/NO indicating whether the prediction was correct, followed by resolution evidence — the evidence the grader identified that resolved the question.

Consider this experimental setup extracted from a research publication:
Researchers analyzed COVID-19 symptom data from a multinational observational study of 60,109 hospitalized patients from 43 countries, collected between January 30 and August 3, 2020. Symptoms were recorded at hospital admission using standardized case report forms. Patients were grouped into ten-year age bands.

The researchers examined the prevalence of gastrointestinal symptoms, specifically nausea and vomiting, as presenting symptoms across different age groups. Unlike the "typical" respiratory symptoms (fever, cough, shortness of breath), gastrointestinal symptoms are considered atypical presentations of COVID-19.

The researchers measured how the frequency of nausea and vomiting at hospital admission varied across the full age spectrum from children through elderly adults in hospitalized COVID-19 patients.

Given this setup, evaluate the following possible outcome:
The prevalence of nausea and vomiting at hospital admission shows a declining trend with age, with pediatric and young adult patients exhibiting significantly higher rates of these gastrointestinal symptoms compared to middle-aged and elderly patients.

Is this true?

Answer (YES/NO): YES